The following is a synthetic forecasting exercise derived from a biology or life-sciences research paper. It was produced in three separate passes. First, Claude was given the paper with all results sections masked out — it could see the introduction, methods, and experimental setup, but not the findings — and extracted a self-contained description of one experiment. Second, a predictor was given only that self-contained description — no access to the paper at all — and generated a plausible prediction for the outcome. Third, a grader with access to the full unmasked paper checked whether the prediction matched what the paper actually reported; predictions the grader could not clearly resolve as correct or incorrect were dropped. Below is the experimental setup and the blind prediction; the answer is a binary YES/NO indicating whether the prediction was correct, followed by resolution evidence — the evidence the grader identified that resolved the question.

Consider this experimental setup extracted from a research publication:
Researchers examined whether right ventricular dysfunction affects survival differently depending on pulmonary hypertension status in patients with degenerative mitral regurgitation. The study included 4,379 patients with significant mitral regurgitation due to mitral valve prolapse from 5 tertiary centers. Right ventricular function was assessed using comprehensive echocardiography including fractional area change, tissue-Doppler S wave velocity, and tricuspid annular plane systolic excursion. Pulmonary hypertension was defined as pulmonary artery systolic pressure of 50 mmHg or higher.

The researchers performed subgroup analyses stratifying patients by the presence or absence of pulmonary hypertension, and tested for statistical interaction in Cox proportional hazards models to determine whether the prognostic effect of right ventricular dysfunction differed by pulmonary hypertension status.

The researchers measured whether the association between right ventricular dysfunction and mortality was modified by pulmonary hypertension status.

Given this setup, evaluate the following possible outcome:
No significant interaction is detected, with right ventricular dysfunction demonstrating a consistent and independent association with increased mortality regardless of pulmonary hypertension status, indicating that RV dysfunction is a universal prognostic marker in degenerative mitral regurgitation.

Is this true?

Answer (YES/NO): YES